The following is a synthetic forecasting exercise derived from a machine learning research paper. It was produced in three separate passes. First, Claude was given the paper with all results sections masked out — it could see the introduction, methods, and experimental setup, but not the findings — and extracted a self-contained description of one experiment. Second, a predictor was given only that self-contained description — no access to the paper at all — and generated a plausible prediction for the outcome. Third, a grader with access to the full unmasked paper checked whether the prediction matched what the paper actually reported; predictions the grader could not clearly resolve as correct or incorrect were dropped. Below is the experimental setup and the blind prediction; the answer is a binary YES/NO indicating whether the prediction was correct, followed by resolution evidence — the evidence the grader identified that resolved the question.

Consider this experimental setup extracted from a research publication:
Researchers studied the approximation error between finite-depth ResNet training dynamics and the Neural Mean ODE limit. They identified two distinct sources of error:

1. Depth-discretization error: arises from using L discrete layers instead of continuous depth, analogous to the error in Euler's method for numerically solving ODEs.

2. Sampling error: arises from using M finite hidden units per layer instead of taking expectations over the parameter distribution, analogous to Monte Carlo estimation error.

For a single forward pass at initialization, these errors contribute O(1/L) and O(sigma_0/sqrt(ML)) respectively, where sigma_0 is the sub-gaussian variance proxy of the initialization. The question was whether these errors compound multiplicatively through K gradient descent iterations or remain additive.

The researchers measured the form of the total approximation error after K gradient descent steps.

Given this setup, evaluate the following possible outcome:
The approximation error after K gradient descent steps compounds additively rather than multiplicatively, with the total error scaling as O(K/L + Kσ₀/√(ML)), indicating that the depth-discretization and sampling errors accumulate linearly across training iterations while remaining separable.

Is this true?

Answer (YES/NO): NO